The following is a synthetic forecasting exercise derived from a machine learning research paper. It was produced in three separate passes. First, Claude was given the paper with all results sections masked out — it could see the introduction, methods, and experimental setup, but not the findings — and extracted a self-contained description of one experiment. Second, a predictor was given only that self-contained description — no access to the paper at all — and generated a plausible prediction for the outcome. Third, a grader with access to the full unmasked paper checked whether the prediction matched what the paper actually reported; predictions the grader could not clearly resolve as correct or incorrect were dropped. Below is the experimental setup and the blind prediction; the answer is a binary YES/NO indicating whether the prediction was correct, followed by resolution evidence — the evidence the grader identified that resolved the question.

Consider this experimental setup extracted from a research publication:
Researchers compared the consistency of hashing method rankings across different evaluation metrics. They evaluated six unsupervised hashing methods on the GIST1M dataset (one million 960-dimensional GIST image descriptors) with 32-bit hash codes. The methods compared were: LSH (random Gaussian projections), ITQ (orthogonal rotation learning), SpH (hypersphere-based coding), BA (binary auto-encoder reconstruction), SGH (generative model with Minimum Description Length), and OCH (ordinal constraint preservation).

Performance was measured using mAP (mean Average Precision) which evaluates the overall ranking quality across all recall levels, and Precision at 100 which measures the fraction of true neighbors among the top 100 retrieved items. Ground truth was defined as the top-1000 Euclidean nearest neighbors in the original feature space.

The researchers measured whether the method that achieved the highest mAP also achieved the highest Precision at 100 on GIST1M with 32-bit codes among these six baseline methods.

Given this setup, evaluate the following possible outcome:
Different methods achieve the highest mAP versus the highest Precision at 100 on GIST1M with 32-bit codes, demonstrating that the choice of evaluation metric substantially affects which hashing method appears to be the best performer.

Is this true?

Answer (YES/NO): NO